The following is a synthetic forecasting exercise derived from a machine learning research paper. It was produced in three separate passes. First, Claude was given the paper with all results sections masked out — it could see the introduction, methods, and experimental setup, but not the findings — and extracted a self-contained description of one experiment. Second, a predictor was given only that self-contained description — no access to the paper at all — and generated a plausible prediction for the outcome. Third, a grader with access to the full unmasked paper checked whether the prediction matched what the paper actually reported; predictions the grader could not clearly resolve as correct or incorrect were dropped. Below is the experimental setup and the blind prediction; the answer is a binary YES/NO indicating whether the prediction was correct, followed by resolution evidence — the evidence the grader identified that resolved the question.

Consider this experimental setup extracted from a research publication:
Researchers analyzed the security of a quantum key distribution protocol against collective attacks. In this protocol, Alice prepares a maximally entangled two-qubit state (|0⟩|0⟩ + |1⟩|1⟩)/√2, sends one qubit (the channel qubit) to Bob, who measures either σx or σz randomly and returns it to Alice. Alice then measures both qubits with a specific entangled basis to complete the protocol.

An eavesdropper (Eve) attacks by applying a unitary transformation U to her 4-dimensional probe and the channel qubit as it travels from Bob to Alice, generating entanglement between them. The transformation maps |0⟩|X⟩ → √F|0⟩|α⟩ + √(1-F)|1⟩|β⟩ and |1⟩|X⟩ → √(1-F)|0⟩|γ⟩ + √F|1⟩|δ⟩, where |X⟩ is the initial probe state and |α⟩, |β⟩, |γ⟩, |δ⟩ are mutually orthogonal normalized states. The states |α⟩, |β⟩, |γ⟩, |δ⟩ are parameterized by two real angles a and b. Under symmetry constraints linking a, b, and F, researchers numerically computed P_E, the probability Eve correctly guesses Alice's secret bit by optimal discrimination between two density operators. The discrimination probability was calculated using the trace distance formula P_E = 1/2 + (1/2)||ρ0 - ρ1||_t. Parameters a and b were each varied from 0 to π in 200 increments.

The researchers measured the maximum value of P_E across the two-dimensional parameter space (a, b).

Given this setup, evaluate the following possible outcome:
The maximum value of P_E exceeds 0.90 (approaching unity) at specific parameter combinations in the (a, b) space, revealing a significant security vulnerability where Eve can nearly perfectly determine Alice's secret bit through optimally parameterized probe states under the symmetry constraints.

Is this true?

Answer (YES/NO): YES